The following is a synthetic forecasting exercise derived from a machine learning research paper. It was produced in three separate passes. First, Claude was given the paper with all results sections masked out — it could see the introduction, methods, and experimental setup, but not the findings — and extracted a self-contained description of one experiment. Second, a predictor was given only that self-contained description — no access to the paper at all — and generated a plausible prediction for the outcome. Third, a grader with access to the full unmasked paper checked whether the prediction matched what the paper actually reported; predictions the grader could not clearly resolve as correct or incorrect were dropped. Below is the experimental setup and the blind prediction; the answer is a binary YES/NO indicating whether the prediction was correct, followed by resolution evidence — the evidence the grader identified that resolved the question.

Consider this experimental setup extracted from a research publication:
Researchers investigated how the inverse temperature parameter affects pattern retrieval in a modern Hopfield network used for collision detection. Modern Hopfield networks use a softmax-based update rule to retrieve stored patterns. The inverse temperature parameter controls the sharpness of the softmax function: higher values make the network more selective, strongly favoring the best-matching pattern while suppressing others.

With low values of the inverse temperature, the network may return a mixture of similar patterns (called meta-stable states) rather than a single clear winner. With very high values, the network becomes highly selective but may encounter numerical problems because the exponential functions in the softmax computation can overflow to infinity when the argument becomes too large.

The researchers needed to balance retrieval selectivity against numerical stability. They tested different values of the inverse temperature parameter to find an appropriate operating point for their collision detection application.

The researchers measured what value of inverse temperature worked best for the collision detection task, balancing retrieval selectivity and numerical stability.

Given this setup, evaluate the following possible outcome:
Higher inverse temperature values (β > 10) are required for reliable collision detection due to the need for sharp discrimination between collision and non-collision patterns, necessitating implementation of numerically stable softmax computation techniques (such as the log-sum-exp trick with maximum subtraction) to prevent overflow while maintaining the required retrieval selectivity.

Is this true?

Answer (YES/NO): NO